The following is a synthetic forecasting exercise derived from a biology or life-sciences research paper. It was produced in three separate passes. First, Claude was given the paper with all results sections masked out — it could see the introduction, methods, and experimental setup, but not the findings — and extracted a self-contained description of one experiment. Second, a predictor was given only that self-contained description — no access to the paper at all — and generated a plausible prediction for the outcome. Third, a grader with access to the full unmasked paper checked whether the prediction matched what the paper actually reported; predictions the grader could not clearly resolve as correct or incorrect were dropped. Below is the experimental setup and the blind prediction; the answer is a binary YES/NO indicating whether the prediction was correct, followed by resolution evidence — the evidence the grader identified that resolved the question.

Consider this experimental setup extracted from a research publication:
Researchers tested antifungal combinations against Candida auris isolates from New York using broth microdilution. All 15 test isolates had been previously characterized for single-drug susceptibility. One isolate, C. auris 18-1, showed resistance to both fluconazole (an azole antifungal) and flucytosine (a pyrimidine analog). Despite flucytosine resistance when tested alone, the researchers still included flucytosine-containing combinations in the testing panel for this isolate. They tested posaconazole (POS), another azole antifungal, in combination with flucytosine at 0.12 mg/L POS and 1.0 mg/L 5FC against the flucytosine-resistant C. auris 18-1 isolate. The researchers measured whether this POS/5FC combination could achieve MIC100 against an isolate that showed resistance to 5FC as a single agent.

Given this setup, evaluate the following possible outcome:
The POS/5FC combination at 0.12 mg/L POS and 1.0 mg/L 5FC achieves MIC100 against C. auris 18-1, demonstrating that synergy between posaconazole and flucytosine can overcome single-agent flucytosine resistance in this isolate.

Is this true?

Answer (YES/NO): YES